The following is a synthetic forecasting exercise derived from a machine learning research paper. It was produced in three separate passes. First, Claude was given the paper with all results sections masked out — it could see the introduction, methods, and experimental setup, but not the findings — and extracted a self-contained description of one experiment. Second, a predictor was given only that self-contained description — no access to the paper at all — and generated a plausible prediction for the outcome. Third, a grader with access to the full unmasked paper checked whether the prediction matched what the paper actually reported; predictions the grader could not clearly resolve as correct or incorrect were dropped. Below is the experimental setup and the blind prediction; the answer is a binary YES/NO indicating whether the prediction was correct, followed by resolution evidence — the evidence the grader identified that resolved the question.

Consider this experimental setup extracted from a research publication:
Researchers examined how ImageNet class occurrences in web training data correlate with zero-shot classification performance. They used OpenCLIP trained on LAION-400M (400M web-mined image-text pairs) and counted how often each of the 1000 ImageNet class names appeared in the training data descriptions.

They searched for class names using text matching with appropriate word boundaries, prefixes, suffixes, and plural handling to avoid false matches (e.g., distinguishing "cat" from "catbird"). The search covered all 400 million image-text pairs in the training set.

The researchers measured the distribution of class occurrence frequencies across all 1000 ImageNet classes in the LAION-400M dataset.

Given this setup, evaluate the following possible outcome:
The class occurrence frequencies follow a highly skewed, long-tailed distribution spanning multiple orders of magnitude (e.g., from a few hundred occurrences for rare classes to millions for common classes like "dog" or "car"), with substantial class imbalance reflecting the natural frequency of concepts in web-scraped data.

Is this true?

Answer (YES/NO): NO